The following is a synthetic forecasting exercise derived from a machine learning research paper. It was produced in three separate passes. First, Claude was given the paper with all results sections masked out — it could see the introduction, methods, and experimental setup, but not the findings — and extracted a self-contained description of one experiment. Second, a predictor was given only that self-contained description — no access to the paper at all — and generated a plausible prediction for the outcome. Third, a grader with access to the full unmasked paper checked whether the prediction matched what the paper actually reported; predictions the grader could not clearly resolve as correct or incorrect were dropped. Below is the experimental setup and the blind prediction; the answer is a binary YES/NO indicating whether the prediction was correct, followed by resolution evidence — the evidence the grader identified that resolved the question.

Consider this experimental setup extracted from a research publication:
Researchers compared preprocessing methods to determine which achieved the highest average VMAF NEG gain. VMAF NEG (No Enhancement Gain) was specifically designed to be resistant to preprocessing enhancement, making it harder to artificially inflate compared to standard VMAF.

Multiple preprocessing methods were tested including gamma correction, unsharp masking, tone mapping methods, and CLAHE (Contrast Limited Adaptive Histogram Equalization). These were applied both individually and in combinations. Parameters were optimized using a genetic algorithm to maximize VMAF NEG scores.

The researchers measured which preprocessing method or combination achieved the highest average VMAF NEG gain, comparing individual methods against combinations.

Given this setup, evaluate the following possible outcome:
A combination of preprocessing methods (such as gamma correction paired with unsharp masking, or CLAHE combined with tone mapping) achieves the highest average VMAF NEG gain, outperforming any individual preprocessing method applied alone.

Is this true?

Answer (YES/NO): YES